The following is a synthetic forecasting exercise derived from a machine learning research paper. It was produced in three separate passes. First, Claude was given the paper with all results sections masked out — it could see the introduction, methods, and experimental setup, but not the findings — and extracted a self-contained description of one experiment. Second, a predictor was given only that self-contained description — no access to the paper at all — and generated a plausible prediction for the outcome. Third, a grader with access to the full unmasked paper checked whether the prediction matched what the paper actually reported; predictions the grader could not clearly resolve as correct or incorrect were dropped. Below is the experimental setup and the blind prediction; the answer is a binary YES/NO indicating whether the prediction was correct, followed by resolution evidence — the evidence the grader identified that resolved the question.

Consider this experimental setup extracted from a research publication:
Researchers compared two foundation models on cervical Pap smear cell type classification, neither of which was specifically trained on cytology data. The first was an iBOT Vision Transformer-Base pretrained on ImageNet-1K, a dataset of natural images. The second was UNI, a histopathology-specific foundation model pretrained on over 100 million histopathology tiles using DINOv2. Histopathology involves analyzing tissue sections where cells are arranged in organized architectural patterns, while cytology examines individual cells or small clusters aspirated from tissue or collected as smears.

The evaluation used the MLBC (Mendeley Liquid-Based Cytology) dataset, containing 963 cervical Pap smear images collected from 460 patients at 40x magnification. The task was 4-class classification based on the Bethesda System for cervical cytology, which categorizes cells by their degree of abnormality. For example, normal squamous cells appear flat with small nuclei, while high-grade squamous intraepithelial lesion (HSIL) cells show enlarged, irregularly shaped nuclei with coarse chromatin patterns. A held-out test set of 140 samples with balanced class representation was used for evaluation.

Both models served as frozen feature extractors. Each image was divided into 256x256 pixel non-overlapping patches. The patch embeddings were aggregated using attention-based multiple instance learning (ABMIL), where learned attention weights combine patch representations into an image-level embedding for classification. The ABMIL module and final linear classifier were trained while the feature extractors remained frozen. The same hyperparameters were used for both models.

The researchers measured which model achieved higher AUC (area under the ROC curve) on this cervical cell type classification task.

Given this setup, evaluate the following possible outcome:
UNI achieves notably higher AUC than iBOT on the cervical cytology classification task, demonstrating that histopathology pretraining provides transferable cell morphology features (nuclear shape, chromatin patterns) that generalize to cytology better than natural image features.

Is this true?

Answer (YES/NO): NO